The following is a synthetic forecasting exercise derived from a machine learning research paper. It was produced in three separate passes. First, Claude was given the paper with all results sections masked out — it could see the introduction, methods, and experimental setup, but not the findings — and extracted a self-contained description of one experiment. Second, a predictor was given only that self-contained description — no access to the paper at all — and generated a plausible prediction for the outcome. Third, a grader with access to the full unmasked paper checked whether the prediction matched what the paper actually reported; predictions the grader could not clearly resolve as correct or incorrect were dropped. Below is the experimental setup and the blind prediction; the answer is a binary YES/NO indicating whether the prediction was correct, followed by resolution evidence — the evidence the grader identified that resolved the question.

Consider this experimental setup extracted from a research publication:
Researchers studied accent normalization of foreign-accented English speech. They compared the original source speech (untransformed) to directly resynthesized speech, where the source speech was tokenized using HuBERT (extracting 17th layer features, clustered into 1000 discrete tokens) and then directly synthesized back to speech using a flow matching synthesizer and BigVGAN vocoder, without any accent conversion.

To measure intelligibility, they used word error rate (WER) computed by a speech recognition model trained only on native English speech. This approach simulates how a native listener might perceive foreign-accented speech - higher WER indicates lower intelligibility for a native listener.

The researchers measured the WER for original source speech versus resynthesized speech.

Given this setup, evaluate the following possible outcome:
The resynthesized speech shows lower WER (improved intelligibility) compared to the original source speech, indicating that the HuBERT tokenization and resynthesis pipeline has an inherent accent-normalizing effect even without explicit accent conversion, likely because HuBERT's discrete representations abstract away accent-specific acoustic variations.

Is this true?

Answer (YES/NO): NO